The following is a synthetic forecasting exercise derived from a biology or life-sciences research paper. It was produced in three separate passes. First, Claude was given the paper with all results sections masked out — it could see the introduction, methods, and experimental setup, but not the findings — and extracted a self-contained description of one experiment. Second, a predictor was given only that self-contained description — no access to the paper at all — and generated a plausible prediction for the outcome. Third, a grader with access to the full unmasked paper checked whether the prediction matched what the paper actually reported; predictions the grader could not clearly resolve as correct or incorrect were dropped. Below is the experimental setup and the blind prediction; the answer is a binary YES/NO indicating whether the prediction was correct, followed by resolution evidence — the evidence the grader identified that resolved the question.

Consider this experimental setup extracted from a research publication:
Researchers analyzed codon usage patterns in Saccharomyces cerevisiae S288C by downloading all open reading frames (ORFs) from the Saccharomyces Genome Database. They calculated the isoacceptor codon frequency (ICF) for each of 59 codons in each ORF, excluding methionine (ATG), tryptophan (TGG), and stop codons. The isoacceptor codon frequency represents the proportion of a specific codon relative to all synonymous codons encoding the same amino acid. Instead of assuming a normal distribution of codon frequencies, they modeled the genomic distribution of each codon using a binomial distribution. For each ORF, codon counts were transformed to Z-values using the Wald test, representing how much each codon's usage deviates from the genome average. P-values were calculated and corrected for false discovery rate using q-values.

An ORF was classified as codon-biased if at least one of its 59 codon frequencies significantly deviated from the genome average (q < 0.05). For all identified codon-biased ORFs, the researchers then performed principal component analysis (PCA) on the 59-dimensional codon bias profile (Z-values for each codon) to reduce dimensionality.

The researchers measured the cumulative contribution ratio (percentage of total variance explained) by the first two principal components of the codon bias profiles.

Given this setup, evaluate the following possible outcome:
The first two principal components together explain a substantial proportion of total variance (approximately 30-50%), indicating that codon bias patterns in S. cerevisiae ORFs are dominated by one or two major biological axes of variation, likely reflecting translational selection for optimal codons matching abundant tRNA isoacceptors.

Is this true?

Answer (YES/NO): YES